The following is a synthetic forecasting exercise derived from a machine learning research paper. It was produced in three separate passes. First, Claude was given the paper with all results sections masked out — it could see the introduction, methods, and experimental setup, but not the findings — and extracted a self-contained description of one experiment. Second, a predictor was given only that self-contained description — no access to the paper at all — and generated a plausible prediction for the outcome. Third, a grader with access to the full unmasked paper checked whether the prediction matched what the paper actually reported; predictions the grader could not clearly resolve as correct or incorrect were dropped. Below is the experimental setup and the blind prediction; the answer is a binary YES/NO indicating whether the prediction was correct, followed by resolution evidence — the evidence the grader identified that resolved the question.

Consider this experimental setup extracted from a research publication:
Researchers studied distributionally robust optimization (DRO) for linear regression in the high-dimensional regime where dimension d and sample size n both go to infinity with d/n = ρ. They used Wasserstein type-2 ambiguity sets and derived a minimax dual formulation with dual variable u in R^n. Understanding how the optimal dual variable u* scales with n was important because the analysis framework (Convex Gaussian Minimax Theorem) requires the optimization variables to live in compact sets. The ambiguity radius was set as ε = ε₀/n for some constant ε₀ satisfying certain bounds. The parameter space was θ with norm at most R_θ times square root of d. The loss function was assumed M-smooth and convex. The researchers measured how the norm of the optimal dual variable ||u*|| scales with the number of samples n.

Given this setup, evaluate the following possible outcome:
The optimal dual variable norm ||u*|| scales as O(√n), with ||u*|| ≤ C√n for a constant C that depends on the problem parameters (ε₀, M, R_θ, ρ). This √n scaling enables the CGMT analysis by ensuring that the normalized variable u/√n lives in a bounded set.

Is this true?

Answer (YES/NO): YES